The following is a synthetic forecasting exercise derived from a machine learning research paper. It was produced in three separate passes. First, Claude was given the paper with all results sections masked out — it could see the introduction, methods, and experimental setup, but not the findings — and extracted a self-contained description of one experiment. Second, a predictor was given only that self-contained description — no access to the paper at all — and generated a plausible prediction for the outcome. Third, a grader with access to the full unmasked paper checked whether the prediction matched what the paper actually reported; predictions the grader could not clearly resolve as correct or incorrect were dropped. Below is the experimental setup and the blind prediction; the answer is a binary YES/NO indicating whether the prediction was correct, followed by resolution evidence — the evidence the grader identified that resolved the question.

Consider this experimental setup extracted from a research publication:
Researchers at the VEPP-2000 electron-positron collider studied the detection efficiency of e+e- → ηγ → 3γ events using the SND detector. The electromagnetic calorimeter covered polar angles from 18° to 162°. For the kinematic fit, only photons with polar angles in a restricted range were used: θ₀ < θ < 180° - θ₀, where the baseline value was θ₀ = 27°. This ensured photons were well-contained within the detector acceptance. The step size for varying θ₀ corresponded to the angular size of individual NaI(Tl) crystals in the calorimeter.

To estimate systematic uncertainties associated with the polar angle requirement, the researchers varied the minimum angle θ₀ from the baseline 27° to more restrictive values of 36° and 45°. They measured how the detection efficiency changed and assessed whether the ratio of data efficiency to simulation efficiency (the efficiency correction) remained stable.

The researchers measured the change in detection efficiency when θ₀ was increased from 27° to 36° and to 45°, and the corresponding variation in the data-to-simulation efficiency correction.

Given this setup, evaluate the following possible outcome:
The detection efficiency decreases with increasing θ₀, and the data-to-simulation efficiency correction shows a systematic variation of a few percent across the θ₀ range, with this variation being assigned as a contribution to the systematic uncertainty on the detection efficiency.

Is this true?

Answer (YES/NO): NO